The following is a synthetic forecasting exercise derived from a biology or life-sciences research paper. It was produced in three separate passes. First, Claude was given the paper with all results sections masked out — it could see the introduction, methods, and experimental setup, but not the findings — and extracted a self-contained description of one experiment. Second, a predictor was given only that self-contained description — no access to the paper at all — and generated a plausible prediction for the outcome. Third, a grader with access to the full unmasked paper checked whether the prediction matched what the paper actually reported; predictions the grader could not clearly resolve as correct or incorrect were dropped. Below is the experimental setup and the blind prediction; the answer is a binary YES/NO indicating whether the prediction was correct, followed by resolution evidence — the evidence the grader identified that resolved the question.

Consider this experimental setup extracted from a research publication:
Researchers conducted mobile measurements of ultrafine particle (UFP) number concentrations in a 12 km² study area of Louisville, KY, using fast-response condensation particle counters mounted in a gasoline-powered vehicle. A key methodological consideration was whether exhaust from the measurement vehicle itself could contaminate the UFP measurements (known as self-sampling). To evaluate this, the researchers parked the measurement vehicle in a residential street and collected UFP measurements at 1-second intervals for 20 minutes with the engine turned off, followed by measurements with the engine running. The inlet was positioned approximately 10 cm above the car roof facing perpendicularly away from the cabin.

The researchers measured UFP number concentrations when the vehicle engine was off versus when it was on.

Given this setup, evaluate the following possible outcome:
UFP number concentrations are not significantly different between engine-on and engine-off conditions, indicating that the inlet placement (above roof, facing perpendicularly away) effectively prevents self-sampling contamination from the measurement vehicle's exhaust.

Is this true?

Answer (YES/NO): YES